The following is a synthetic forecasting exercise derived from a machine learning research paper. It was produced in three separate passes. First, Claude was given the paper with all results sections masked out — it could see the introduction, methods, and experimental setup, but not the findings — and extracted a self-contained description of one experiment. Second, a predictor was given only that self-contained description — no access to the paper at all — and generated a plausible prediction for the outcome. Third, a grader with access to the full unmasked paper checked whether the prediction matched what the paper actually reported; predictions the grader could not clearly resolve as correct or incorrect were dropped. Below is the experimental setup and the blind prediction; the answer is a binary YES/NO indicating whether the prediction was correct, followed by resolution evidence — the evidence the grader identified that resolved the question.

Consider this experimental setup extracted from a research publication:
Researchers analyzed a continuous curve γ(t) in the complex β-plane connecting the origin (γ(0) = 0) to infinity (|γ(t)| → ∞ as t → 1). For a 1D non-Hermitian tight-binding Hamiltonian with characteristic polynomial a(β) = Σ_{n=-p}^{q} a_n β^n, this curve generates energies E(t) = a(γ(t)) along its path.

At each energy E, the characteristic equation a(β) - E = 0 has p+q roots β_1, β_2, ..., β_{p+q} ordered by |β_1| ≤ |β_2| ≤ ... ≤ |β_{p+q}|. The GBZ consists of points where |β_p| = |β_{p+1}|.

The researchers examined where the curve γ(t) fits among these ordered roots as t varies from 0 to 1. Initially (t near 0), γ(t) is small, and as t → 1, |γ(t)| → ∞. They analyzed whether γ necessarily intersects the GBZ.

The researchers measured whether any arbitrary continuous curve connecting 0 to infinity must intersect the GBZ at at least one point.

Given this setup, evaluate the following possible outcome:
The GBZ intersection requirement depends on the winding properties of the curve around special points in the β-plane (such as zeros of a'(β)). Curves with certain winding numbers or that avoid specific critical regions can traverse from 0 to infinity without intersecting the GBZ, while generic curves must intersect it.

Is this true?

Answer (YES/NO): NO